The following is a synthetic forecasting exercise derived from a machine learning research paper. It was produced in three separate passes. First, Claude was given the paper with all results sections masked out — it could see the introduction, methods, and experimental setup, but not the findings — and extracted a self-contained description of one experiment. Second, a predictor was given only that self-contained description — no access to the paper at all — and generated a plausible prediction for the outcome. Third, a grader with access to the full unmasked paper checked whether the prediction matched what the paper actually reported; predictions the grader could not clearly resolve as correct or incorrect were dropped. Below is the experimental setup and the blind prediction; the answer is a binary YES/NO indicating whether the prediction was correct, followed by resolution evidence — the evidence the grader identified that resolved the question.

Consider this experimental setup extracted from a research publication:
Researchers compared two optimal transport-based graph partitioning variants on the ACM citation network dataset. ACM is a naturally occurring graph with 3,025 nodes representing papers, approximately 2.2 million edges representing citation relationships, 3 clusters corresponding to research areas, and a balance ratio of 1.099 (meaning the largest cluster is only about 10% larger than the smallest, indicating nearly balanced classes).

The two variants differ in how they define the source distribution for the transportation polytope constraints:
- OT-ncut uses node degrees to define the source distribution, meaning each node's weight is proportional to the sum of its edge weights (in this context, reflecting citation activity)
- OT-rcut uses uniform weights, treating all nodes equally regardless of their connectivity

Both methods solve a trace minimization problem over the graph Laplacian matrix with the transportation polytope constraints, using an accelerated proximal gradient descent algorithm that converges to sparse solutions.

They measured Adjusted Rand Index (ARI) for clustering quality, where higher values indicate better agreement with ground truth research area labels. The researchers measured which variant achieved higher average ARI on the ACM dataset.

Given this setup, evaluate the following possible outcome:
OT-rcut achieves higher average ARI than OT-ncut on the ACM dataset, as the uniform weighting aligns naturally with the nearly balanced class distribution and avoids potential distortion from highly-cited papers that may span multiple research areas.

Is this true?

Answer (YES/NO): YES